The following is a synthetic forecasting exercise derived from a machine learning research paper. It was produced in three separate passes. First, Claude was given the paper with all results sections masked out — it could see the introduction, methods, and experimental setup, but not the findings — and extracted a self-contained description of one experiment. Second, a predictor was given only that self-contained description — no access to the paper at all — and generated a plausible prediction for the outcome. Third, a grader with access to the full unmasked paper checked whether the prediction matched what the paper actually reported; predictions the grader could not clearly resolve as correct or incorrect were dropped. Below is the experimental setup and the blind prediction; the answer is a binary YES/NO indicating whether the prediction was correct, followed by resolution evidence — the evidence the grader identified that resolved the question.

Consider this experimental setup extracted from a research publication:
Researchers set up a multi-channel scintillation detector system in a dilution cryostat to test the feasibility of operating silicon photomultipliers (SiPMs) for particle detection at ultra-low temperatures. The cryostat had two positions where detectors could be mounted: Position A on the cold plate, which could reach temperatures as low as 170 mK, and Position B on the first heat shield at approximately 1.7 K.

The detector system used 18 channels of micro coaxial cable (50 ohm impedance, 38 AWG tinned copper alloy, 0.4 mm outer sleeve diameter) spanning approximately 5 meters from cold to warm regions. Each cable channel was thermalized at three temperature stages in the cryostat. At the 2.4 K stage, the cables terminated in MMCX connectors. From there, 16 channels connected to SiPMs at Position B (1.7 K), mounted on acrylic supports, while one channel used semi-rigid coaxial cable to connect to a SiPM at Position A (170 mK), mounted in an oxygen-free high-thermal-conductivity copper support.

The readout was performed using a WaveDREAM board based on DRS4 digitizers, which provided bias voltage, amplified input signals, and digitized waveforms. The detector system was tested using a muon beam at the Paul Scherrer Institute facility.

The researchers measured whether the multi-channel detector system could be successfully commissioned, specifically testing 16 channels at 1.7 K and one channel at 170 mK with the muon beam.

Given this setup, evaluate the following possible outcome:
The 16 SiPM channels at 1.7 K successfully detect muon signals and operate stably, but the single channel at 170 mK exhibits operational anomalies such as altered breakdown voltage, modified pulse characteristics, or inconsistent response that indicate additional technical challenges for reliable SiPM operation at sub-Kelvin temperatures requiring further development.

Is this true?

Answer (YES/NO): NO